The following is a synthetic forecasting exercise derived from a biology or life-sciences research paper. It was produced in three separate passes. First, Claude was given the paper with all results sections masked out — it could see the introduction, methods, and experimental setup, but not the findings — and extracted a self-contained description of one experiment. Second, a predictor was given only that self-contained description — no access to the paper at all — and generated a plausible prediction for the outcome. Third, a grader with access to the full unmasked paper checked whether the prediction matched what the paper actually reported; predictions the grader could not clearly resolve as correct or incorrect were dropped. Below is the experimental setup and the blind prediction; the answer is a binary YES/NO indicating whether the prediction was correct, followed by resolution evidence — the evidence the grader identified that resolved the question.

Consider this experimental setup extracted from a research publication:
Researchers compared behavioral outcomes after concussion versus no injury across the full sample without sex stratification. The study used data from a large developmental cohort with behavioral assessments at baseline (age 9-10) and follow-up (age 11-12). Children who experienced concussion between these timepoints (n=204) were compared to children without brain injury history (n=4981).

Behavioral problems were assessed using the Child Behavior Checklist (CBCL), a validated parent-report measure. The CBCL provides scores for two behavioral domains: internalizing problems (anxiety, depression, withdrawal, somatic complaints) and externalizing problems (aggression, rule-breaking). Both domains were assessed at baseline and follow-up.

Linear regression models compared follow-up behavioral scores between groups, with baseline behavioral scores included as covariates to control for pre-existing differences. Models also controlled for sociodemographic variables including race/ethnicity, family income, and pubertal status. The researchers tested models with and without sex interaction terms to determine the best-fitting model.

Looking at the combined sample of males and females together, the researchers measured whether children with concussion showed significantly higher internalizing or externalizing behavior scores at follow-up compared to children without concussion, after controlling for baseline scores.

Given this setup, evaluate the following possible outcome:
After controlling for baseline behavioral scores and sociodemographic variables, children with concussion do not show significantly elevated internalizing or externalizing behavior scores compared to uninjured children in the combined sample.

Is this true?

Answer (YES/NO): NO